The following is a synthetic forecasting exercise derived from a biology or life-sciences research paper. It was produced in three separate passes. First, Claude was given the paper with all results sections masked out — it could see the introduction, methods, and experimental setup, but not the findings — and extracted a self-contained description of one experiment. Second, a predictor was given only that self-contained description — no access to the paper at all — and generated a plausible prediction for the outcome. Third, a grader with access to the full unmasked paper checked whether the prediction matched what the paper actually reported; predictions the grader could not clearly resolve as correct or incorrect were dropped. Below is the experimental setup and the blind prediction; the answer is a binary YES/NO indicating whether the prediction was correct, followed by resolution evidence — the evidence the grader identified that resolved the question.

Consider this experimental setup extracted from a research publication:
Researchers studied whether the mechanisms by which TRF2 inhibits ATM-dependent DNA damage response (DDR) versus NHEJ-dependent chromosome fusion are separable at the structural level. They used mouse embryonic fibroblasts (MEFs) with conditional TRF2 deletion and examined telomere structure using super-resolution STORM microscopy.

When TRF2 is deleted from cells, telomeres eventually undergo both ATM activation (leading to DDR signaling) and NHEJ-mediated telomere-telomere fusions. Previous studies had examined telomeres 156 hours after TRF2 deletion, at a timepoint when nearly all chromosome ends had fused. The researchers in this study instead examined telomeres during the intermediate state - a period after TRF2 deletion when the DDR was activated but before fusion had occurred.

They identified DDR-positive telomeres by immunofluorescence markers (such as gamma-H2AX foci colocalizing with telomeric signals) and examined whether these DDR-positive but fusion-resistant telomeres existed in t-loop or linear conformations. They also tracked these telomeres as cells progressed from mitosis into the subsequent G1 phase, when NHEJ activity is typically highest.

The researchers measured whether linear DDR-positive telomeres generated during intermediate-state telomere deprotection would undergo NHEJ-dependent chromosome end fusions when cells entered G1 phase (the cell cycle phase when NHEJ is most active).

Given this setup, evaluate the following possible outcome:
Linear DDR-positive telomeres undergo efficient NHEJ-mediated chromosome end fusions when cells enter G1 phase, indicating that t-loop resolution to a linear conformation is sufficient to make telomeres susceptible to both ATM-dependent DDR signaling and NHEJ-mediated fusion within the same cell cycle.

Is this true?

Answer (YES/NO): NO